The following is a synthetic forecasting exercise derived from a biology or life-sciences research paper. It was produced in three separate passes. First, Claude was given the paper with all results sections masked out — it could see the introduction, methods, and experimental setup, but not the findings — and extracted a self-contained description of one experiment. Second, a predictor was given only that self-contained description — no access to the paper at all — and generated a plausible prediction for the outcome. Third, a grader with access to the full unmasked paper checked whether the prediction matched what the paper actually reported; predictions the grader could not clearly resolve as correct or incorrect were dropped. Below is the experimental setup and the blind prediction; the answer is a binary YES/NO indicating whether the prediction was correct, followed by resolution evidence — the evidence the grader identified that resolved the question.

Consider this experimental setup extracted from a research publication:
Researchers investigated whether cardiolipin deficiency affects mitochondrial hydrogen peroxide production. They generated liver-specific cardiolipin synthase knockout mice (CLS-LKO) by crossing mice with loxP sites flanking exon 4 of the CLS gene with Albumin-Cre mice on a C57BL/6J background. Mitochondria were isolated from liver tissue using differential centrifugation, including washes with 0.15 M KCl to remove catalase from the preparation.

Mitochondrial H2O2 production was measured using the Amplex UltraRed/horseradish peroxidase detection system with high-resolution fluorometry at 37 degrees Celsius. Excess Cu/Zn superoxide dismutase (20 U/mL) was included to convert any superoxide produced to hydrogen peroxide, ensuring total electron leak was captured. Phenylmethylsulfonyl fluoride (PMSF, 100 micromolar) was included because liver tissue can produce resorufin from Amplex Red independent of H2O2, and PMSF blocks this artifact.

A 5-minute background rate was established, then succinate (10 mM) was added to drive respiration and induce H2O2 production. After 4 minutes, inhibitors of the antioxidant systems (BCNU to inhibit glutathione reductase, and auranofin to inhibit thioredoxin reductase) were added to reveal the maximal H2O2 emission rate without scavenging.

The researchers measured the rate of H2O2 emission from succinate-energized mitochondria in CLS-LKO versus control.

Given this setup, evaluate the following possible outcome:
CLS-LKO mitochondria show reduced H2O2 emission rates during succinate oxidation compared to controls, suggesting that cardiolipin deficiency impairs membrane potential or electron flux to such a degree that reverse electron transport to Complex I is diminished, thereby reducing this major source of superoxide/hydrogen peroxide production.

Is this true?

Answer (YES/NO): NO